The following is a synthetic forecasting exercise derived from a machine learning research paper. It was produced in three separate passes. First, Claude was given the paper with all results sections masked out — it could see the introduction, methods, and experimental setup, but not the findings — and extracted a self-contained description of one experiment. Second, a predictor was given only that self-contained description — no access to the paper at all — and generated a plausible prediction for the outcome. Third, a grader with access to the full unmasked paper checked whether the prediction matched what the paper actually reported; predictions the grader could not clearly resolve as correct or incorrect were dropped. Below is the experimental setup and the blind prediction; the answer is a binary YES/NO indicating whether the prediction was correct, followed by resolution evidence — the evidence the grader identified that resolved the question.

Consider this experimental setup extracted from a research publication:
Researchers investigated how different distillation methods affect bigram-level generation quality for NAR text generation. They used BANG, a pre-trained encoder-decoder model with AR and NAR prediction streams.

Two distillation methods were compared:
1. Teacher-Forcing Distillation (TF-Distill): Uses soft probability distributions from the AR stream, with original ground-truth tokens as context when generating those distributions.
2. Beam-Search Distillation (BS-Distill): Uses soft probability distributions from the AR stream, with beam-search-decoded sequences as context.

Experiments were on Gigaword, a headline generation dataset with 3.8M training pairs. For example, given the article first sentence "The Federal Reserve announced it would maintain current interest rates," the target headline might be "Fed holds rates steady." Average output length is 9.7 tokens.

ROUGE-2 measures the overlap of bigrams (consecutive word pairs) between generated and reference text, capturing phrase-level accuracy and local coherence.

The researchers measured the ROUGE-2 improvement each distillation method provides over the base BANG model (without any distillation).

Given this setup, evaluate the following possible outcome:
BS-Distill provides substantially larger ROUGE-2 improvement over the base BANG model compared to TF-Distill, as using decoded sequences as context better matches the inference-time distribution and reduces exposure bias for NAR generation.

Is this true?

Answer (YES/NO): YES